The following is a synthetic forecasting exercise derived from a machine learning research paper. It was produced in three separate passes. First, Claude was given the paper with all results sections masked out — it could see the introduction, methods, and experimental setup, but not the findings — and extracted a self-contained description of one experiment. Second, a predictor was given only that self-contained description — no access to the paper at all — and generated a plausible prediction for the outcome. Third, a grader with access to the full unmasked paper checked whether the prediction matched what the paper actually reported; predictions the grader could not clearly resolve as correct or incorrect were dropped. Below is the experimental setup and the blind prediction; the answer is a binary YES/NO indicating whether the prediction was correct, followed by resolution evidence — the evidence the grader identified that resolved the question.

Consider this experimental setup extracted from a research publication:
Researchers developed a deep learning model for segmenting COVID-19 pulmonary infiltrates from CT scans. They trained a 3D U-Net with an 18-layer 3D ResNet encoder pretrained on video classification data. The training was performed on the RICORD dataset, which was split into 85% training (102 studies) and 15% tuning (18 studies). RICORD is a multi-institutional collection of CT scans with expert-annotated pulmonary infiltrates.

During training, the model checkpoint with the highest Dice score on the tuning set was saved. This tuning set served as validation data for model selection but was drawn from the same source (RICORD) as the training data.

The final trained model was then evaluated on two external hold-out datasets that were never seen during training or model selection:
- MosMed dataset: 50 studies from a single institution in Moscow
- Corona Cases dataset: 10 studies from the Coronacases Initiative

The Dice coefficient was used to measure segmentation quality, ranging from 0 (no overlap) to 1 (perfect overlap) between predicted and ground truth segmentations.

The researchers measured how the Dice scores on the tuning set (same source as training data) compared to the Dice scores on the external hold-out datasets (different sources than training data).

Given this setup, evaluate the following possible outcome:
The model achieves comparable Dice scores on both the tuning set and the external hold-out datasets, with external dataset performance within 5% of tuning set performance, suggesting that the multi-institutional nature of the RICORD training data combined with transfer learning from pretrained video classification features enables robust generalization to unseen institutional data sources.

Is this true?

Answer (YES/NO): NO